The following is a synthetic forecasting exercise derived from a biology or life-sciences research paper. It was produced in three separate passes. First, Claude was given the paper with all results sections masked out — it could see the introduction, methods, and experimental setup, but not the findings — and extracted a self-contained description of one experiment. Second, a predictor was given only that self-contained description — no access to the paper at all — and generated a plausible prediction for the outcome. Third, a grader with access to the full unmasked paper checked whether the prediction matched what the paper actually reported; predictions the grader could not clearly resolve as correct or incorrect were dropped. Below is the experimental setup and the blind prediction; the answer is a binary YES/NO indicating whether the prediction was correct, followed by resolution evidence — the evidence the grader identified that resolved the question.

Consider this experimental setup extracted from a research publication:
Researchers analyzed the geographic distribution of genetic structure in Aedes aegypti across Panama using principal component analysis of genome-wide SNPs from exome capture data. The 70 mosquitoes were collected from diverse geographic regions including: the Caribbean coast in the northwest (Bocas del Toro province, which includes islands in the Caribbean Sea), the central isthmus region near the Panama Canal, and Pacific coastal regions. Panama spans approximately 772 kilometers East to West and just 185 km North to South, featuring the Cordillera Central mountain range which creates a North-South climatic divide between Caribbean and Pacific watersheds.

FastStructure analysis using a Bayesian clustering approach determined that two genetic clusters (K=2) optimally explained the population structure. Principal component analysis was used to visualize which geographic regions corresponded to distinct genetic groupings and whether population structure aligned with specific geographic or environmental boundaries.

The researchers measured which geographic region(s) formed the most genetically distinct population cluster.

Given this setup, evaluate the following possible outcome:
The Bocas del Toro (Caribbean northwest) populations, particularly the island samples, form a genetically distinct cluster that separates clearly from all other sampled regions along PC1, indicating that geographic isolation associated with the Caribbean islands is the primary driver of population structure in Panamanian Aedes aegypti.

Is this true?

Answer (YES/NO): NO